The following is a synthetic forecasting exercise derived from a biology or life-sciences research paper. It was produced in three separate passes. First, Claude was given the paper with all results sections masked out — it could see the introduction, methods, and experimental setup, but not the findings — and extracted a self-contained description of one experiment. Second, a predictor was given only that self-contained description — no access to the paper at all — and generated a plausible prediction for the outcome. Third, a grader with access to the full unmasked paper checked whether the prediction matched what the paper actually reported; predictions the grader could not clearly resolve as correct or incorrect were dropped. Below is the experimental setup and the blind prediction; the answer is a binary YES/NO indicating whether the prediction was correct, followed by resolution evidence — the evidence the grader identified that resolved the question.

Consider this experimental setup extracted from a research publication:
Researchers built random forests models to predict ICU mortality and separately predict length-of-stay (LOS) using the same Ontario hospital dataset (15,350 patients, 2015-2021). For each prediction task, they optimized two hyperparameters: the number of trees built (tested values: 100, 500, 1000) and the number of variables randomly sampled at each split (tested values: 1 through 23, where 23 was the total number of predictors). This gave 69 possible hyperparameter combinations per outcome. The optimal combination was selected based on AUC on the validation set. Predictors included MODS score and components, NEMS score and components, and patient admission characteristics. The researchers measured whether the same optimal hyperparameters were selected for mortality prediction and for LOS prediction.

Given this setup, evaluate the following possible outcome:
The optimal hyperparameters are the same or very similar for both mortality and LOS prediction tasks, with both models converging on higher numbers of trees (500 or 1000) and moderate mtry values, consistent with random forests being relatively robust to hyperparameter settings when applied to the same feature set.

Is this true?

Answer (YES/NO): NO